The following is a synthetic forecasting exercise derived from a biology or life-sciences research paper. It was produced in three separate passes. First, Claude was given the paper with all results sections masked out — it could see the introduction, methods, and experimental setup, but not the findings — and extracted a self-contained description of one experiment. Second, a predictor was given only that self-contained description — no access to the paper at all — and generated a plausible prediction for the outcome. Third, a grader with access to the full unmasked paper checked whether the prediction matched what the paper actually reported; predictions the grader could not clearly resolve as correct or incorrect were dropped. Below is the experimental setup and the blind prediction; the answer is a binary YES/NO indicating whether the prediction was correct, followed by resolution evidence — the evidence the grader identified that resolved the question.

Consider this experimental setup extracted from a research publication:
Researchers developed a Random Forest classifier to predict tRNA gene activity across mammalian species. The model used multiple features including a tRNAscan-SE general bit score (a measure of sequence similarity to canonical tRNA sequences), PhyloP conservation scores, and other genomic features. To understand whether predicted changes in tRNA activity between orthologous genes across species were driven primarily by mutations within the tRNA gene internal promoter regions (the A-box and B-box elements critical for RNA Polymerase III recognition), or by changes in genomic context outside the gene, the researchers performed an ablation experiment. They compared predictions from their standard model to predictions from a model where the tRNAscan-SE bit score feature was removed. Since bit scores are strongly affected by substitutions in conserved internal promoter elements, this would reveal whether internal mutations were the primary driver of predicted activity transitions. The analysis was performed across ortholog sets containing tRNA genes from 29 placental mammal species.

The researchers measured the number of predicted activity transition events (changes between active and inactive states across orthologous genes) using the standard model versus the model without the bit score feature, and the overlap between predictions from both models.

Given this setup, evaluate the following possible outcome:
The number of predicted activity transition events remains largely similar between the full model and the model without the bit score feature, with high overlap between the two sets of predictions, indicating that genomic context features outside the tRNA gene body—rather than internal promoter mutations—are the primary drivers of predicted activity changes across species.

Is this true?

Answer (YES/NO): YES